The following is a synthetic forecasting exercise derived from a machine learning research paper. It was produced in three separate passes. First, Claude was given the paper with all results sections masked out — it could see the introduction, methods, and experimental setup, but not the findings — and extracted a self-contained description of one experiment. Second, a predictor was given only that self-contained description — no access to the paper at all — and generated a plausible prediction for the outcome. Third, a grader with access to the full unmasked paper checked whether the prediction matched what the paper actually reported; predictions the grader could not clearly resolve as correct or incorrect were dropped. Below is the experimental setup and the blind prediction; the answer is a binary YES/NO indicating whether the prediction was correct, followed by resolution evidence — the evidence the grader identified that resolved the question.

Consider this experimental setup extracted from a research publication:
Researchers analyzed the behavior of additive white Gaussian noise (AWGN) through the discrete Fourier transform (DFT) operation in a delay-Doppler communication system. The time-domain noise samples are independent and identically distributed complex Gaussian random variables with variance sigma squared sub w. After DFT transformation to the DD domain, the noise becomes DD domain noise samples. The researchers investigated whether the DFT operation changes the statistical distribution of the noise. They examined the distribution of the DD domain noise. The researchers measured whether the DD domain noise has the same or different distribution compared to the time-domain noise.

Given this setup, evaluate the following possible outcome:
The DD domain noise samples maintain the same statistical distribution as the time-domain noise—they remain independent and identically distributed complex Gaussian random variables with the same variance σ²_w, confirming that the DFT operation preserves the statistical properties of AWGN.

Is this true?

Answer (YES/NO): YES